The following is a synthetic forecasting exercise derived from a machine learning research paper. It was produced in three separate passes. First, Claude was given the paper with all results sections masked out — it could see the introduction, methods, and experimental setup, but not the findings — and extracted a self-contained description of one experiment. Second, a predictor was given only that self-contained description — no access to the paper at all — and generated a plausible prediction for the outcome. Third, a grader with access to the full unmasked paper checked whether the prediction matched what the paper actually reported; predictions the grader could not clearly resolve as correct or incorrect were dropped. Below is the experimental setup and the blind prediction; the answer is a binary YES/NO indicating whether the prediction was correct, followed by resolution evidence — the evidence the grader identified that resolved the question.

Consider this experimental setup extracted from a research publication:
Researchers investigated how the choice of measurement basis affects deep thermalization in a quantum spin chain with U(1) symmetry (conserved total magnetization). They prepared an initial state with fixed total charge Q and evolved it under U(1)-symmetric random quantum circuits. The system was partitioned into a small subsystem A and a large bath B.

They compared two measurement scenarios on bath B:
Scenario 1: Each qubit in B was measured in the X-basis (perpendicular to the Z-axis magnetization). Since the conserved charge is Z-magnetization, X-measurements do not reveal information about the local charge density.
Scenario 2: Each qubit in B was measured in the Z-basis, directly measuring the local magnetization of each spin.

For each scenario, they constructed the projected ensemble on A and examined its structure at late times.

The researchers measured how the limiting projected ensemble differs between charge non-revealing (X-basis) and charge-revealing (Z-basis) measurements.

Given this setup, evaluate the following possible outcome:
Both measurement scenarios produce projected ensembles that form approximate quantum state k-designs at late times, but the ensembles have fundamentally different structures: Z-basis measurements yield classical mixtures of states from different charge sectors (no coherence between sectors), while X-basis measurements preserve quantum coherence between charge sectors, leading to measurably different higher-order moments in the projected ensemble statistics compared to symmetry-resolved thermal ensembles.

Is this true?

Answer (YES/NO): NO